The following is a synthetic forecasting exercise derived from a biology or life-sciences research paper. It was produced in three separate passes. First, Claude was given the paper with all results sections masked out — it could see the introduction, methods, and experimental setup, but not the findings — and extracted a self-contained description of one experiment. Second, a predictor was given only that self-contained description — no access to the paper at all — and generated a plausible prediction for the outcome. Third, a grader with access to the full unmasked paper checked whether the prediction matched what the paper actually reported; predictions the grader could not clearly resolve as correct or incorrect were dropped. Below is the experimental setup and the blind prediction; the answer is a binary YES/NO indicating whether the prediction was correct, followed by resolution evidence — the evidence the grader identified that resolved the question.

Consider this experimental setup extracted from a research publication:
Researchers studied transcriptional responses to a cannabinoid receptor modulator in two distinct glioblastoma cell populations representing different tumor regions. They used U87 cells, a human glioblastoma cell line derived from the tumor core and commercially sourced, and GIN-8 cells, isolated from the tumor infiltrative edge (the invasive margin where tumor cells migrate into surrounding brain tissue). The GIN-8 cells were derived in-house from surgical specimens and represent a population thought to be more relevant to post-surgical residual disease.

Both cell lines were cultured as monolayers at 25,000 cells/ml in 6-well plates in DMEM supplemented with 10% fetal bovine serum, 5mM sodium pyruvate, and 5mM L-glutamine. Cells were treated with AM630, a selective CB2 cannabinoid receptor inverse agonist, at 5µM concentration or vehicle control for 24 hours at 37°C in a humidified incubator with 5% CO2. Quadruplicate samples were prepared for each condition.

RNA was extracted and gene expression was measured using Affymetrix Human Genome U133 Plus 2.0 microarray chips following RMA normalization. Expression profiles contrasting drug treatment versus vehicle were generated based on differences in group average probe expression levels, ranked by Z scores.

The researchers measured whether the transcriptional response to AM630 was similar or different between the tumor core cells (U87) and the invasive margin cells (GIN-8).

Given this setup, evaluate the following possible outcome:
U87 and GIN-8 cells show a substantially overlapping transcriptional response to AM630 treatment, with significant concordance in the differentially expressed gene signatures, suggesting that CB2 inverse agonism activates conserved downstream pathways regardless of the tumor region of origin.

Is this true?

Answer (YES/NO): NO